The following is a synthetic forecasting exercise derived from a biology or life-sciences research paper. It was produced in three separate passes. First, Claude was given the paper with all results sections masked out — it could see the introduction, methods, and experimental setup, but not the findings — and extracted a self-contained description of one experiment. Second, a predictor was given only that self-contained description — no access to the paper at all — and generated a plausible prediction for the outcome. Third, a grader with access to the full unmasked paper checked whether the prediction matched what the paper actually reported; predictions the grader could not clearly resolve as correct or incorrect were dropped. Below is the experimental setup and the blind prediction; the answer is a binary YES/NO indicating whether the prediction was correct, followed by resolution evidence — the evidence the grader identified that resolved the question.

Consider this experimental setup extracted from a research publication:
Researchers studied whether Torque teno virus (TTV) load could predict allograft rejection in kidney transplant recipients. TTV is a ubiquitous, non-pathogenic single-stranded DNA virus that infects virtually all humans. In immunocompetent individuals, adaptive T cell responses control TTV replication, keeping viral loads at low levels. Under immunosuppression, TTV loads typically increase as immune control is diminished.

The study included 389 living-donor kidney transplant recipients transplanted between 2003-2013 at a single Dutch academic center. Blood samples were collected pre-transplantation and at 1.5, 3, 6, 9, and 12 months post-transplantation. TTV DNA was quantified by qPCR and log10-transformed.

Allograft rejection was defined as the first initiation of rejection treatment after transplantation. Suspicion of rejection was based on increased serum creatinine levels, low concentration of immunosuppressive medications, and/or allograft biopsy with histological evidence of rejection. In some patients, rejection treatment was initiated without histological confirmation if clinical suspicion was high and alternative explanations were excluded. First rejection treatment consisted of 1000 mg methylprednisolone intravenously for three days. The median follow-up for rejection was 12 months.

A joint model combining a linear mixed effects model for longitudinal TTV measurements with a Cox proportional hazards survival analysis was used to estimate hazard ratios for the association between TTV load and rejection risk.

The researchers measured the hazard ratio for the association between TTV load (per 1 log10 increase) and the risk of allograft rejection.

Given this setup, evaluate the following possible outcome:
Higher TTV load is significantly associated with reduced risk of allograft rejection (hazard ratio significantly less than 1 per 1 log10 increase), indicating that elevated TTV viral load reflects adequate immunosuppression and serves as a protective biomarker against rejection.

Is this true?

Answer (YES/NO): YES